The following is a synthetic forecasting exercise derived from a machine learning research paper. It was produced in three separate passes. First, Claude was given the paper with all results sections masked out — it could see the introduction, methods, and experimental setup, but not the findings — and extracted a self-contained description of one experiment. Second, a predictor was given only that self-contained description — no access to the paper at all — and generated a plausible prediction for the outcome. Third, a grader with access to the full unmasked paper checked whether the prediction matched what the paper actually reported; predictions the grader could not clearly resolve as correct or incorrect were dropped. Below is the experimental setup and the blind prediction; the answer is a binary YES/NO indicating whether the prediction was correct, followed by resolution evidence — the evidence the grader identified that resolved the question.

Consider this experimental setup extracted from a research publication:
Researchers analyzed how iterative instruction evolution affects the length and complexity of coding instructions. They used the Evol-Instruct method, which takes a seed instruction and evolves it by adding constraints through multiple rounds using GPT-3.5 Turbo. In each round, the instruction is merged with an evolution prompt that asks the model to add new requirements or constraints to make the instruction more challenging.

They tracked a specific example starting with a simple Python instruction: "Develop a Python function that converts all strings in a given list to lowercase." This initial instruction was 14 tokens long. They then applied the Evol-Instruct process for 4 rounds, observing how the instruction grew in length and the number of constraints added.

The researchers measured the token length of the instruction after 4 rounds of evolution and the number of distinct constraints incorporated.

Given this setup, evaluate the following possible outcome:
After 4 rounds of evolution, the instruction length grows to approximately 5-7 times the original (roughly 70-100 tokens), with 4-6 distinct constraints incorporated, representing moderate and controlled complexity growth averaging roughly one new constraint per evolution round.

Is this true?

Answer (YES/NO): NO